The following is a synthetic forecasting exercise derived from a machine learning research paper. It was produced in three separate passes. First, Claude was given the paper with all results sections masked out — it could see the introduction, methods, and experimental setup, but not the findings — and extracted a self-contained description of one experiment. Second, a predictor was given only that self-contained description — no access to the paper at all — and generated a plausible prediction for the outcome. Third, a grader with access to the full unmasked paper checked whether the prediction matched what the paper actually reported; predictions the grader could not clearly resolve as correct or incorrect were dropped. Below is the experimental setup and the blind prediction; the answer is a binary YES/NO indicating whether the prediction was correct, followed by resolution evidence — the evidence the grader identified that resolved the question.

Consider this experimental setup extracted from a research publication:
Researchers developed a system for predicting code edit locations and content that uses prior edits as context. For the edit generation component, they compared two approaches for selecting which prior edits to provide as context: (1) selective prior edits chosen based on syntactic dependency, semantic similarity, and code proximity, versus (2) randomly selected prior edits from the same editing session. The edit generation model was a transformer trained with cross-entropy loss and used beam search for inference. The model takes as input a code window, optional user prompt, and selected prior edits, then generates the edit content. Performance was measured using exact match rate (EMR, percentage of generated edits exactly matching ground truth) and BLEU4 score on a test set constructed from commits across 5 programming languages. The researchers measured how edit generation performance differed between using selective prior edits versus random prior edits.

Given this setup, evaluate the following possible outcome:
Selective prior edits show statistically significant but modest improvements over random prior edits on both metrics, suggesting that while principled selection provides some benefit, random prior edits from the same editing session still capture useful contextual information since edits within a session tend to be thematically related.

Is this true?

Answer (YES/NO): NO